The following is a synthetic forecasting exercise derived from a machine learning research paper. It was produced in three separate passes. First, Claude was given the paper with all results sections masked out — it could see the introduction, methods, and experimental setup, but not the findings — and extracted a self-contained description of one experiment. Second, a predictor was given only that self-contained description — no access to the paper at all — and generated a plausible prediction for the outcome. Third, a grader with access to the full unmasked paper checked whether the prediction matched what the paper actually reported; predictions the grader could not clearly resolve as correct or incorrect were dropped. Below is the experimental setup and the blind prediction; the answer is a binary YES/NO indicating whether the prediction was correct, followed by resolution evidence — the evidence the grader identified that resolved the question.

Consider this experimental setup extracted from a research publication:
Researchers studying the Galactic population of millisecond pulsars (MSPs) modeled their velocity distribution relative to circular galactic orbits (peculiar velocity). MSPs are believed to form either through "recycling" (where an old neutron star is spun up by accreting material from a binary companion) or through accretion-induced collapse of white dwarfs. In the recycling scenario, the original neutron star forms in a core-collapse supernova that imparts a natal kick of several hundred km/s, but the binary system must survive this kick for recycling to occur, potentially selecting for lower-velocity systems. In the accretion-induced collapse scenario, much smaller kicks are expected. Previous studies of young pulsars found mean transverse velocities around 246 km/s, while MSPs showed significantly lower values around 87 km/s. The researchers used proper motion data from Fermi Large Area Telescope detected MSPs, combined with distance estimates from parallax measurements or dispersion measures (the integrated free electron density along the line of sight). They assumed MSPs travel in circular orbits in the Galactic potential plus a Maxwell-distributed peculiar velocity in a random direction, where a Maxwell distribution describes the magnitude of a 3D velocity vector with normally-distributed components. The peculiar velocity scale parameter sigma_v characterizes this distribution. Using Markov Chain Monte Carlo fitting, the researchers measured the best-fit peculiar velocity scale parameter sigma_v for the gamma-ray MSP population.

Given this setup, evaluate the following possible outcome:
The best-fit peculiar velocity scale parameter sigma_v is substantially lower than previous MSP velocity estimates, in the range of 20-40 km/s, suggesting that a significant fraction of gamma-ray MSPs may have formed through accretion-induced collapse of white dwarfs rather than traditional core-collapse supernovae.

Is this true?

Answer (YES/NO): NO